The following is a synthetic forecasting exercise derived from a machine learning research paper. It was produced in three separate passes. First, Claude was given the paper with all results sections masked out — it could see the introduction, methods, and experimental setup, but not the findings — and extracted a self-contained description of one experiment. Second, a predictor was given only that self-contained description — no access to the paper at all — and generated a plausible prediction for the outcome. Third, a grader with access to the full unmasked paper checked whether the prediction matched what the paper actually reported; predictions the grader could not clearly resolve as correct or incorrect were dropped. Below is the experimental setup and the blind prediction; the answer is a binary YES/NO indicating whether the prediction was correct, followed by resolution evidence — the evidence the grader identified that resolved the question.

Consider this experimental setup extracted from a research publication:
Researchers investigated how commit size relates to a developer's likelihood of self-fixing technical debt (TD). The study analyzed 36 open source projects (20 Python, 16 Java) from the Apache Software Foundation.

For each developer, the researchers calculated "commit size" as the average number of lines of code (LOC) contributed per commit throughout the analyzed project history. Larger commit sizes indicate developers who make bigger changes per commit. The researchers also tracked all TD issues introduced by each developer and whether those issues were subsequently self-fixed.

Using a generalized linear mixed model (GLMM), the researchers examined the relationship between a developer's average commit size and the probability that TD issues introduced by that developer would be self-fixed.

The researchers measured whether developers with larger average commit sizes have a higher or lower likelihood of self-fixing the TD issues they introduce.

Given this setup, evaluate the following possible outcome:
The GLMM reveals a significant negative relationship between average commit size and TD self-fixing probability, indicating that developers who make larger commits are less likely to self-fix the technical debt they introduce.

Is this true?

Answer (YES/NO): NO